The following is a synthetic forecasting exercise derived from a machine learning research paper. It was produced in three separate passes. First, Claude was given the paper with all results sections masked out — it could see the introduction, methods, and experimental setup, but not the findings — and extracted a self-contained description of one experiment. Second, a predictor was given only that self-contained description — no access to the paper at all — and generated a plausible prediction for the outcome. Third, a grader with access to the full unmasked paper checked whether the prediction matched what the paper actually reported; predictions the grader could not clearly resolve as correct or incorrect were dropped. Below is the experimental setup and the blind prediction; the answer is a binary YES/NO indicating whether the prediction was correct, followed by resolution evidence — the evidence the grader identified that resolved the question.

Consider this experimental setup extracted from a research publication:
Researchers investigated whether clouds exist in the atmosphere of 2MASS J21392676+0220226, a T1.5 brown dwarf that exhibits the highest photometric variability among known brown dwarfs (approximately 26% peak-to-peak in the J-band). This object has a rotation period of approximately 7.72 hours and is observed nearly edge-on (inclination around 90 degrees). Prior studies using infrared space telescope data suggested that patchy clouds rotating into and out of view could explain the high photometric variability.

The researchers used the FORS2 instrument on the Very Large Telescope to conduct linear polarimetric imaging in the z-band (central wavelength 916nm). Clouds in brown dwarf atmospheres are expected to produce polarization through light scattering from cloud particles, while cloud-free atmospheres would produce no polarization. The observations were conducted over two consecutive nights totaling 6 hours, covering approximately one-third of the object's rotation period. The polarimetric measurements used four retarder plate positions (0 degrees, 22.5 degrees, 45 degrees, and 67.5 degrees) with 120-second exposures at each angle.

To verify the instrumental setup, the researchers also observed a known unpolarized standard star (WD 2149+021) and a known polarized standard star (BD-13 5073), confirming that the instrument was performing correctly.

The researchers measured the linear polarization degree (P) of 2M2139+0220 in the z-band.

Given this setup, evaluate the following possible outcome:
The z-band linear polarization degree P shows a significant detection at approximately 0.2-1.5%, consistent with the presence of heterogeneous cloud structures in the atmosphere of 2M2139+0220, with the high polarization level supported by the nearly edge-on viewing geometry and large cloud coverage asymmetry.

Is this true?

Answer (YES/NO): NO